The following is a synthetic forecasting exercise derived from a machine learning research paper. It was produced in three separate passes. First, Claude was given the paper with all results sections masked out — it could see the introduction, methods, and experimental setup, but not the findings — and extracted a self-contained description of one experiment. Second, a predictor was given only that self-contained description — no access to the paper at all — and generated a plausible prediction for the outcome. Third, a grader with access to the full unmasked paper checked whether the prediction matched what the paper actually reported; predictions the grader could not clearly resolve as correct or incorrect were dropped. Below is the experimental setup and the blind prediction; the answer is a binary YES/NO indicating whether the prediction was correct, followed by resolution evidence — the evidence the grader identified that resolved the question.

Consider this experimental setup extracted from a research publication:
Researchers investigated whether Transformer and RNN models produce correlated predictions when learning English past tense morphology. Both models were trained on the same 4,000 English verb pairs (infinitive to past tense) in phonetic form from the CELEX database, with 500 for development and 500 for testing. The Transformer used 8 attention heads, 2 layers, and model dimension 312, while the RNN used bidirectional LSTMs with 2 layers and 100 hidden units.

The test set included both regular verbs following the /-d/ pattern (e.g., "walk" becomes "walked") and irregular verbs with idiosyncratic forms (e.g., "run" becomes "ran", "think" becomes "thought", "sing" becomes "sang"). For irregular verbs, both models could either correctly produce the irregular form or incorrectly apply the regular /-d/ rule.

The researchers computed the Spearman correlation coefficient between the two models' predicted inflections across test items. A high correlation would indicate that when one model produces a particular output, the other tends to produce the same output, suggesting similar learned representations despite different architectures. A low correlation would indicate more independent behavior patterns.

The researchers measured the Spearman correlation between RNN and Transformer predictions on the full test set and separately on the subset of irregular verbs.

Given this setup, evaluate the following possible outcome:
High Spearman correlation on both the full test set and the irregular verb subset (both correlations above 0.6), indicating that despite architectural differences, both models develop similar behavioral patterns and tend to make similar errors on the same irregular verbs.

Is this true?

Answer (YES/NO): YES